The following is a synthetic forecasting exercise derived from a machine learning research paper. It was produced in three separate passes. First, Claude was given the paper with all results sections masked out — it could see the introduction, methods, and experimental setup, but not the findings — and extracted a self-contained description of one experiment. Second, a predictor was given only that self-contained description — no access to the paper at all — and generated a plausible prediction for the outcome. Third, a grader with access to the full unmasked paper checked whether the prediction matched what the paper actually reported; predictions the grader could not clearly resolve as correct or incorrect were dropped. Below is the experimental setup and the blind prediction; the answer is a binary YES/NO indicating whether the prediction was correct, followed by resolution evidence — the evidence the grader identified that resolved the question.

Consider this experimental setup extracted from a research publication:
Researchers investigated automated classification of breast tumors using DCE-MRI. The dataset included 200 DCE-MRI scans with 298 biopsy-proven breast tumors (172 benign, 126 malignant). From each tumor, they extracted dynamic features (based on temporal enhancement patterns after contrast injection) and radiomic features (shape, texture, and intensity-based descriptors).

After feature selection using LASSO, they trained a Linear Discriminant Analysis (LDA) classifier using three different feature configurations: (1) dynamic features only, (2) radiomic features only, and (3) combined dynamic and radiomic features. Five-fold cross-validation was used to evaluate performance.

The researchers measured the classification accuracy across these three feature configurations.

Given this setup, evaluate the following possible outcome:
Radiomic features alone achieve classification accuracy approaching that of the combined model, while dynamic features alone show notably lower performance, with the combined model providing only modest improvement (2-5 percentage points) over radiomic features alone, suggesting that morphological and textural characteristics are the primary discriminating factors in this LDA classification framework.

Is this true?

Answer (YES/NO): NO